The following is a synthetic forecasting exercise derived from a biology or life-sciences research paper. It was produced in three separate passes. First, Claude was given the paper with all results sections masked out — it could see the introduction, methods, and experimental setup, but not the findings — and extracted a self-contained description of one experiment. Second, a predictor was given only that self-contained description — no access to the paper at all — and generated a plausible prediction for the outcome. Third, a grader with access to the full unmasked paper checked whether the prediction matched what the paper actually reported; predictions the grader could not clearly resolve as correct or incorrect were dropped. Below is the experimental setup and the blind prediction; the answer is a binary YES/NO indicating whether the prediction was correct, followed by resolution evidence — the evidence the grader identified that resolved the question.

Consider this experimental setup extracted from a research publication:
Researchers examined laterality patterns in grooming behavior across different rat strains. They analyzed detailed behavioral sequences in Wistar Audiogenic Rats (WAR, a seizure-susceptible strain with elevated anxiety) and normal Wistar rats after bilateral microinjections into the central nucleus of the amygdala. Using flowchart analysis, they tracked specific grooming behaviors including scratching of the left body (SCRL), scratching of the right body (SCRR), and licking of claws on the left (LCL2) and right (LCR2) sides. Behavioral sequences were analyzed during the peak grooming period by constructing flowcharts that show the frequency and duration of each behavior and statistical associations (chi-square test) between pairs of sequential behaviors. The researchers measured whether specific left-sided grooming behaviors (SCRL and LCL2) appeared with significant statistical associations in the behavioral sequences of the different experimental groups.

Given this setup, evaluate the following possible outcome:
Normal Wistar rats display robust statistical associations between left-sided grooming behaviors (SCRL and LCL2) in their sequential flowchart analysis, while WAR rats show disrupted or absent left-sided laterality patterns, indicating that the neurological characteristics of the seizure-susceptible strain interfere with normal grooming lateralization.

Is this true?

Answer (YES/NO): NO